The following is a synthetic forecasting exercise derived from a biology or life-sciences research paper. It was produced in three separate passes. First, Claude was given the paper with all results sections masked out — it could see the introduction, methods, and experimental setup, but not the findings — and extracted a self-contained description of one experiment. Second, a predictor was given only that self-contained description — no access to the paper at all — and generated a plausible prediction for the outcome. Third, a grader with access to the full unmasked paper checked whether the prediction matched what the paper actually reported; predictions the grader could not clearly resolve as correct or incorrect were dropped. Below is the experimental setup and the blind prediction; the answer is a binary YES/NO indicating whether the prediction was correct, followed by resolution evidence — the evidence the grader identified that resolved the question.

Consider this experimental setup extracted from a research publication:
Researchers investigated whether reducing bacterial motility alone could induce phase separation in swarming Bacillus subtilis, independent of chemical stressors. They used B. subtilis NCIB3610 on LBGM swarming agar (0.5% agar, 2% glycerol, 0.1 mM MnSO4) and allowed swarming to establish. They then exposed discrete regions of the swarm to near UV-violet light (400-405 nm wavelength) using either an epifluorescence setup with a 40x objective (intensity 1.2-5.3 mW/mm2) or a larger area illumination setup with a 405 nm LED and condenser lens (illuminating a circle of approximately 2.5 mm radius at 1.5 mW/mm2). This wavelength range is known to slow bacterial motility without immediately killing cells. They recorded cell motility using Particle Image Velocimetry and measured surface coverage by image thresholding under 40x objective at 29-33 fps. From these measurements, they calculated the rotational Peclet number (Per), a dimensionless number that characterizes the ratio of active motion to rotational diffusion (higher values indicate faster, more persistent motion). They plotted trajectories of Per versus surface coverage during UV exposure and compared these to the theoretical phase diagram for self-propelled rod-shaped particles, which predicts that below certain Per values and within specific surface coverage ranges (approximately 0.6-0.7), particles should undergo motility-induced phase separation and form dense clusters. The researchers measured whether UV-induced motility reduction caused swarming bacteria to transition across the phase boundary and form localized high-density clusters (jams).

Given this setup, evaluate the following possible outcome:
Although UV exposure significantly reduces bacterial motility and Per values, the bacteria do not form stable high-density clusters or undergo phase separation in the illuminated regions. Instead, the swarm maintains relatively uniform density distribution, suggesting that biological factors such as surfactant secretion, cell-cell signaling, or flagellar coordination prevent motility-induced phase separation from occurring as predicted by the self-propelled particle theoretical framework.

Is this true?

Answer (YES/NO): NO